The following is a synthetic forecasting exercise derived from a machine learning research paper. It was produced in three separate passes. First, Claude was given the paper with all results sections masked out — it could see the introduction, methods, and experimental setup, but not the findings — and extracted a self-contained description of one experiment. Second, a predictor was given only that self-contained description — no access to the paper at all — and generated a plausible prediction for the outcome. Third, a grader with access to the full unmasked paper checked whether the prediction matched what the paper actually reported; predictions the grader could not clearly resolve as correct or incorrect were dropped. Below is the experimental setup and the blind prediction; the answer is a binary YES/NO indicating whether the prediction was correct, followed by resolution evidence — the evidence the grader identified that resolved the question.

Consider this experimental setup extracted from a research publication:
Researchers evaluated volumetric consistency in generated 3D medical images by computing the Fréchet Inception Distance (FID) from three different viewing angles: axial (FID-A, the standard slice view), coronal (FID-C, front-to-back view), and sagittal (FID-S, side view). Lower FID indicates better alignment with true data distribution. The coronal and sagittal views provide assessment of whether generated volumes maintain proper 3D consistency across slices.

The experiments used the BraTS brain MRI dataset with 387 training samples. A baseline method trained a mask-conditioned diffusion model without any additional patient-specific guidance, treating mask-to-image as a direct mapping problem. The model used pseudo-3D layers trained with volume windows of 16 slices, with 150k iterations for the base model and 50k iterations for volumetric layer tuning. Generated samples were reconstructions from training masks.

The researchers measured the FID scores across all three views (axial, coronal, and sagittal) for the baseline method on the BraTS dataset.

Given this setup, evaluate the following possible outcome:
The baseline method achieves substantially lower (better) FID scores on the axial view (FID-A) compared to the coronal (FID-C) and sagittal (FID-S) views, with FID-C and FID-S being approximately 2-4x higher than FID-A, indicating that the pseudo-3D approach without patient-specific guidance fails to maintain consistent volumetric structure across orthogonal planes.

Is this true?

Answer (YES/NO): NO